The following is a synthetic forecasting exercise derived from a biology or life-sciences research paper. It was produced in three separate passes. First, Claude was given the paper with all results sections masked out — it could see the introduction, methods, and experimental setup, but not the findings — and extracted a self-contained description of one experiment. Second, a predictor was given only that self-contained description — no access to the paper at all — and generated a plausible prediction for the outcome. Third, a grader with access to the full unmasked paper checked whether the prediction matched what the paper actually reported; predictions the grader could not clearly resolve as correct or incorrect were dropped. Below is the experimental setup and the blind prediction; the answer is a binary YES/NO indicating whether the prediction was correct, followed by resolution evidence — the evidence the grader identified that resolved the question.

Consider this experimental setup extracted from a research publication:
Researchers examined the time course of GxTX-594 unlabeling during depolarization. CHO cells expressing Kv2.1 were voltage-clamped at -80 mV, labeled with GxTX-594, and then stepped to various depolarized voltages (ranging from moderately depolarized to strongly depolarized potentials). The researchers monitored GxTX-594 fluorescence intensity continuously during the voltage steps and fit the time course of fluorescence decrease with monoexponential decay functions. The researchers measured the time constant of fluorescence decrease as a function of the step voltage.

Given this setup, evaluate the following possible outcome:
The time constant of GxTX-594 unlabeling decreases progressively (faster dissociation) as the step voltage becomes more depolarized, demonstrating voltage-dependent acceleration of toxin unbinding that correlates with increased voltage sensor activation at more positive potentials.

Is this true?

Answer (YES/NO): YES